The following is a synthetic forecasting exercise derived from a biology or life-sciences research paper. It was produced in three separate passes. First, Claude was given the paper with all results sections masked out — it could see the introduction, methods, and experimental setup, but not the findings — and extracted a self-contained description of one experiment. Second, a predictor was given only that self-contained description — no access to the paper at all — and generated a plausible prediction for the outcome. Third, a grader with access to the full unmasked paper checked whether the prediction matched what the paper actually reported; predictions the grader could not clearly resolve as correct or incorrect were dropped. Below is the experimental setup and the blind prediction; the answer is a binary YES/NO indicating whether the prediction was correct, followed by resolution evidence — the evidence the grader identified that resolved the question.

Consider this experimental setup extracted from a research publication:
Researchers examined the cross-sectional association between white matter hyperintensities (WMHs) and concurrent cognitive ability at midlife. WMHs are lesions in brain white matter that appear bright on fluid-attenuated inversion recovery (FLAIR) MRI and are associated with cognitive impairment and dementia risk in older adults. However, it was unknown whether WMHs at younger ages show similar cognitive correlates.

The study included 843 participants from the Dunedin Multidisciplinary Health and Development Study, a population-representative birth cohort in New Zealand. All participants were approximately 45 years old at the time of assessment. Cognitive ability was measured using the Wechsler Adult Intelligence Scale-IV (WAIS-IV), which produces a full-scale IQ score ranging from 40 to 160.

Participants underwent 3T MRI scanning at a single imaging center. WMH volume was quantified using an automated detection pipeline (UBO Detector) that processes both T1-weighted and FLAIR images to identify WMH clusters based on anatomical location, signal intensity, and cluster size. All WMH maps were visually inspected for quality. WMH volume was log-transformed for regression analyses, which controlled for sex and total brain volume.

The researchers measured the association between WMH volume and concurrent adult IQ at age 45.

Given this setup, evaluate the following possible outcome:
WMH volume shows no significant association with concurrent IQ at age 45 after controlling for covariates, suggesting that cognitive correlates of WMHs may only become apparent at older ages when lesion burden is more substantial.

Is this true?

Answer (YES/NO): NO